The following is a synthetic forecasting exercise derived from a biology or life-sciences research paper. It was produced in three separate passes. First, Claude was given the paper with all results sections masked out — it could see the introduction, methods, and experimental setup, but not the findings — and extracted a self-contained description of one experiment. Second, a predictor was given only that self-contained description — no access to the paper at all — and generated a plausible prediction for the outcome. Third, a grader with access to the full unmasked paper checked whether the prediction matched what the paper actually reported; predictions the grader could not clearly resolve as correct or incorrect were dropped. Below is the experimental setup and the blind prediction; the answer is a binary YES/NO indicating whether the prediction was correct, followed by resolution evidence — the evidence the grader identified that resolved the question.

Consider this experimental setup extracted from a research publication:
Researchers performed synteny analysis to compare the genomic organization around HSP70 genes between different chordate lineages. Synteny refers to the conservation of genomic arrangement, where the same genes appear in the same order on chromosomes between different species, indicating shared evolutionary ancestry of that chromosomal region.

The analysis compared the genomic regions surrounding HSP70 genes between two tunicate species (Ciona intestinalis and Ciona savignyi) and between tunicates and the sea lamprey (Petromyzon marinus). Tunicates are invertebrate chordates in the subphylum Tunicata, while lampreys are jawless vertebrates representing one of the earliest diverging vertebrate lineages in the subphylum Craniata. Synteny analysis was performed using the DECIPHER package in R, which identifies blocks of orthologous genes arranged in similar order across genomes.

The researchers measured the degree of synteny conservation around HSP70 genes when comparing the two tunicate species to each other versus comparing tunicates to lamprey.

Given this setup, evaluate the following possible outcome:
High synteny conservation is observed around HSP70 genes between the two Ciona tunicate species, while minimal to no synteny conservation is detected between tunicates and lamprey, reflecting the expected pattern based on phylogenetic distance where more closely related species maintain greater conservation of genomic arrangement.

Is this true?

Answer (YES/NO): YES